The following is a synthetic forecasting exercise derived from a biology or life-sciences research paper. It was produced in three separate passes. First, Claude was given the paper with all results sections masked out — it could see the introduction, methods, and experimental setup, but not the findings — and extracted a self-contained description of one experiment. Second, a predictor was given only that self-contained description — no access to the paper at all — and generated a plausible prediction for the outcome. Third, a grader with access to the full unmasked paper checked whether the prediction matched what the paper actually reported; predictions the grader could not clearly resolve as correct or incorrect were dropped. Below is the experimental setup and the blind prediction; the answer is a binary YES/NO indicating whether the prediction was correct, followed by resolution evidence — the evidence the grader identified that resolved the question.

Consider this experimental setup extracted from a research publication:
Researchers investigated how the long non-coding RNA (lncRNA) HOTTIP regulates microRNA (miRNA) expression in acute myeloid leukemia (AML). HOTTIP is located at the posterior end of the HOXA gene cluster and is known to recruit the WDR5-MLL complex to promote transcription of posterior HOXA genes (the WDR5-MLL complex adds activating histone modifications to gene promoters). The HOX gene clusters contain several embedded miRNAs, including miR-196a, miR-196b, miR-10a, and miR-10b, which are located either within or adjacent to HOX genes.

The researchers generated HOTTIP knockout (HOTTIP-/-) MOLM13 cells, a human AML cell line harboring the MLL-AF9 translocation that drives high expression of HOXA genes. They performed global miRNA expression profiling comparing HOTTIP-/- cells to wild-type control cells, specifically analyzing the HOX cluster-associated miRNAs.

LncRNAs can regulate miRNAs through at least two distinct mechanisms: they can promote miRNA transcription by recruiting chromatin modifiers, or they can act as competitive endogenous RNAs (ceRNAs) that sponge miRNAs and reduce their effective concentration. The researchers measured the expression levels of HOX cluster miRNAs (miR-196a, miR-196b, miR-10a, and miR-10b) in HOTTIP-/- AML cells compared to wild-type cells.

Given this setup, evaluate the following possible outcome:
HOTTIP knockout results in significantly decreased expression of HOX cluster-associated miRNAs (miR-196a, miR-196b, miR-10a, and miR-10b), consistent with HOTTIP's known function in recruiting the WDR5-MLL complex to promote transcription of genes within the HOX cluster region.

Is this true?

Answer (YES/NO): YES